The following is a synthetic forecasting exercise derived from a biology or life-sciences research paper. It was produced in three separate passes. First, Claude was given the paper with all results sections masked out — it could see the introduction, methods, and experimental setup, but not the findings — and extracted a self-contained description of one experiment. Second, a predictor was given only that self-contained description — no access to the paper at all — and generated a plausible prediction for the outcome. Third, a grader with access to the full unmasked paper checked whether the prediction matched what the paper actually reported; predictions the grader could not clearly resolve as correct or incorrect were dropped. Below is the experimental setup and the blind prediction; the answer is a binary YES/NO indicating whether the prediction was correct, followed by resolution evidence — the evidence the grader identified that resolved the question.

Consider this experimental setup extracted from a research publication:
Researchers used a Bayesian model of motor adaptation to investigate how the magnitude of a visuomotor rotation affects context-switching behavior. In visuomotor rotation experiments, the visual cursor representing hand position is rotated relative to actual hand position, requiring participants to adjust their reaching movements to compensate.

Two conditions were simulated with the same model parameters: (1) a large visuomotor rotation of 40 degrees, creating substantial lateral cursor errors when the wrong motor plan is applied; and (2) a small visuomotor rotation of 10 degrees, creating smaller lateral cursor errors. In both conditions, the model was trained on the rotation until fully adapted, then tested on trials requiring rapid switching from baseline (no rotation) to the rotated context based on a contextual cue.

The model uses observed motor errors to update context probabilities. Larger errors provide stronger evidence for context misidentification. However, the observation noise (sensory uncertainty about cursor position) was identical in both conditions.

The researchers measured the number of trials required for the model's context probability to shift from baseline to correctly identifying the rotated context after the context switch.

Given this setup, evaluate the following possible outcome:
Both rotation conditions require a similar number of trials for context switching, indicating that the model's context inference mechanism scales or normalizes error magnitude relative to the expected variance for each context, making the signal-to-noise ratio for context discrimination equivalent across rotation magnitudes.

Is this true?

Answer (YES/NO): NO